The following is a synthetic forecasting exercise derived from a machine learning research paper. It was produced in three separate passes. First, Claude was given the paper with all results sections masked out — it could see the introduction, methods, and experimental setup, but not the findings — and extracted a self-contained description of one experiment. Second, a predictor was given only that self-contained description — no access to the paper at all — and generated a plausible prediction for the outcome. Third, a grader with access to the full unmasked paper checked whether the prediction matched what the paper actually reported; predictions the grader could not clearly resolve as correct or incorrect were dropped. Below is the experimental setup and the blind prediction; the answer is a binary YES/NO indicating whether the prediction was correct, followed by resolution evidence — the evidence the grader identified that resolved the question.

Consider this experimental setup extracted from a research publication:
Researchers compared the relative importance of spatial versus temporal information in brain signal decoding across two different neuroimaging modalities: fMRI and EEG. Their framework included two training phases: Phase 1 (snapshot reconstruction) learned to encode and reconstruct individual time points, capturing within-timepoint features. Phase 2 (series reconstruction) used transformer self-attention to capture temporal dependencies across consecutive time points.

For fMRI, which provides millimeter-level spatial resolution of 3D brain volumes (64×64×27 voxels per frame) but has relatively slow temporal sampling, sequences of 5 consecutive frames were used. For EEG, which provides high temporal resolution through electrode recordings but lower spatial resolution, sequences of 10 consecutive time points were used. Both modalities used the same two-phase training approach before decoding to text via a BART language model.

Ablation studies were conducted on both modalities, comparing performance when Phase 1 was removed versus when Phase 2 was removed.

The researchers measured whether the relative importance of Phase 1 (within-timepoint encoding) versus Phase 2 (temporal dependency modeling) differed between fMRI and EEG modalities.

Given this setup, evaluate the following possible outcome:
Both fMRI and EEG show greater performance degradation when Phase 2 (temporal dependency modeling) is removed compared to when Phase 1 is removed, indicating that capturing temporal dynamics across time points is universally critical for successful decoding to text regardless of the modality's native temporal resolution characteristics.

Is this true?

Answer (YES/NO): YES